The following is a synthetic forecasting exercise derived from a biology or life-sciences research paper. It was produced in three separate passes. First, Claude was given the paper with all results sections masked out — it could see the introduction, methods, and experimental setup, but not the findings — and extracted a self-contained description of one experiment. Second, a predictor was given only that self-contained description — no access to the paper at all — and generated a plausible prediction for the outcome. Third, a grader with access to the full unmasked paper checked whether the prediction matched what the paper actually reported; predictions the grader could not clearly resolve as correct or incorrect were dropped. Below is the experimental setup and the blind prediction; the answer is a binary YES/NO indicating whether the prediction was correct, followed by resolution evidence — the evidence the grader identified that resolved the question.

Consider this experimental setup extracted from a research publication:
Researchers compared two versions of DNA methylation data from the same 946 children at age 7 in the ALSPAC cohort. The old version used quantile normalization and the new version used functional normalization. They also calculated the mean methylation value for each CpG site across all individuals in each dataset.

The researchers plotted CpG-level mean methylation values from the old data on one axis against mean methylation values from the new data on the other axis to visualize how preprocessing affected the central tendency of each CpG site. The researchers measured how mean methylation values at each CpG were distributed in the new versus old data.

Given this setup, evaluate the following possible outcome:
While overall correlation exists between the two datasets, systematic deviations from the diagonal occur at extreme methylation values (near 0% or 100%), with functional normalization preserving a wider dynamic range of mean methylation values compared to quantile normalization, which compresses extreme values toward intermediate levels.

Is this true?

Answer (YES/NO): NO